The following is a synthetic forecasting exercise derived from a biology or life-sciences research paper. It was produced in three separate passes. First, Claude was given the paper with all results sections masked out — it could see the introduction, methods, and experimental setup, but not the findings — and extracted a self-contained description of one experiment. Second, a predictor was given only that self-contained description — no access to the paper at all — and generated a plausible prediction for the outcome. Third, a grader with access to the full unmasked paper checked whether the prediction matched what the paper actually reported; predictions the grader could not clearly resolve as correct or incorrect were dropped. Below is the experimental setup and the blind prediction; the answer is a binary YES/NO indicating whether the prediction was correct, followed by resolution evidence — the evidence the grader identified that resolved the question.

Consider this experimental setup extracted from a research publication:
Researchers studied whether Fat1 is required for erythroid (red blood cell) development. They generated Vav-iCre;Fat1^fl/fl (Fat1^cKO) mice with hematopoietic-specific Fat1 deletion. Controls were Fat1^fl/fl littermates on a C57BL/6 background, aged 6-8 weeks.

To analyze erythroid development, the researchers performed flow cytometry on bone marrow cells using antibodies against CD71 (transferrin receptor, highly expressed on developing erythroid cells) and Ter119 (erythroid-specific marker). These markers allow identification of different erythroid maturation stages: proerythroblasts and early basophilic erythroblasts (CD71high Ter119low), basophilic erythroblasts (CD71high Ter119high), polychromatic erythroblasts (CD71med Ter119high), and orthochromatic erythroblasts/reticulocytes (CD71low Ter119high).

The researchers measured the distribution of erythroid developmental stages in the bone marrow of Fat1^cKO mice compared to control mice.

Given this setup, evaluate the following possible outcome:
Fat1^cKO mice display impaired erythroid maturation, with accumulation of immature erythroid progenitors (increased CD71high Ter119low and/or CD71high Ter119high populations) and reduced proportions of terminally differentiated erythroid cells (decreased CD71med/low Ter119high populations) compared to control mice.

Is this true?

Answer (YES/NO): NO